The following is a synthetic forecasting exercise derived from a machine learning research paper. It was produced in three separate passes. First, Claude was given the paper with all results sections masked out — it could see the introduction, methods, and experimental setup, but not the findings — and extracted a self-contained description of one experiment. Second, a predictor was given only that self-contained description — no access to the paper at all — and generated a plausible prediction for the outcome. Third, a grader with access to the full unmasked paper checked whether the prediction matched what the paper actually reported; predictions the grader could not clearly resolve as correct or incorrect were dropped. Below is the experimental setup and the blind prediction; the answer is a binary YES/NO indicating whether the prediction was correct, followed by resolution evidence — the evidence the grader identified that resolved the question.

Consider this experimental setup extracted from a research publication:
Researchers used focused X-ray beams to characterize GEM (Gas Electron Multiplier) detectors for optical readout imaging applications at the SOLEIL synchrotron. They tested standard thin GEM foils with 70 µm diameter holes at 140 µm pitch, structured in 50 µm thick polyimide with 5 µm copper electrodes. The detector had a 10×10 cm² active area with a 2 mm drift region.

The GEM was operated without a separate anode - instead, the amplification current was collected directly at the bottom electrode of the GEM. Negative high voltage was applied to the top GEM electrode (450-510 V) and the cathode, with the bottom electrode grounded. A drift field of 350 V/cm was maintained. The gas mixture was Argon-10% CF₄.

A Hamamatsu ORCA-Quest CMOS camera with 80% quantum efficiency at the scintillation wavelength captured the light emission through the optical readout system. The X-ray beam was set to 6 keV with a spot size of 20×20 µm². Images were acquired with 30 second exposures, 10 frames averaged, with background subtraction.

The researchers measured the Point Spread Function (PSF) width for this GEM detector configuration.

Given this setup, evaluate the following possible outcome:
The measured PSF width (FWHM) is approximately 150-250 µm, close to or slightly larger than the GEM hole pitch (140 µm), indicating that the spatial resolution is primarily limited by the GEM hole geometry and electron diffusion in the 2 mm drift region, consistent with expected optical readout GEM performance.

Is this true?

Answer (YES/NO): NO